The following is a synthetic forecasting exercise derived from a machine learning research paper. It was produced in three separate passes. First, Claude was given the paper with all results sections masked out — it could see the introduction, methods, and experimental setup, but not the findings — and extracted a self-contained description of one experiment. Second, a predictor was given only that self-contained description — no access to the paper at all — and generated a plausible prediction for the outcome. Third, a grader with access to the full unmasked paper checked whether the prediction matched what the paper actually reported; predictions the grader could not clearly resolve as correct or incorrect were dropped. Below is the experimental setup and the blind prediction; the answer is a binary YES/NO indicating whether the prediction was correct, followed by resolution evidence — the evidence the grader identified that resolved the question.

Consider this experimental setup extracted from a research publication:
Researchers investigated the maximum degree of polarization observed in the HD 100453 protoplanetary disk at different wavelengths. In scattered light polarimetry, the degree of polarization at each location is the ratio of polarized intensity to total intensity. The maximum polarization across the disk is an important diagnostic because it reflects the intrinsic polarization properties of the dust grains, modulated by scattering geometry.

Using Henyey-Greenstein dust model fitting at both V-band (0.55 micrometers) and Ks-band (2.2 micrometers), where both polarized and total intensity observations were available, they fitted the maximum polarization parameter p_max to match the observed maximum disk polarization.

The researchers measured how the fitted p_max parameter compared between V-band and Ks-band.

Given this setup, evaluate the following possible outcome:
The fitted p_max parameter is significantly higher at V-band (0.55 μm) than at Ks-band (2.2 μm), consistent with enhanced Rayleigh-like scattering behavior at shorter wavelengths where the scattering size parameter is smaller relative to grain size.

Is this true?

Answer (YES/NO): NO